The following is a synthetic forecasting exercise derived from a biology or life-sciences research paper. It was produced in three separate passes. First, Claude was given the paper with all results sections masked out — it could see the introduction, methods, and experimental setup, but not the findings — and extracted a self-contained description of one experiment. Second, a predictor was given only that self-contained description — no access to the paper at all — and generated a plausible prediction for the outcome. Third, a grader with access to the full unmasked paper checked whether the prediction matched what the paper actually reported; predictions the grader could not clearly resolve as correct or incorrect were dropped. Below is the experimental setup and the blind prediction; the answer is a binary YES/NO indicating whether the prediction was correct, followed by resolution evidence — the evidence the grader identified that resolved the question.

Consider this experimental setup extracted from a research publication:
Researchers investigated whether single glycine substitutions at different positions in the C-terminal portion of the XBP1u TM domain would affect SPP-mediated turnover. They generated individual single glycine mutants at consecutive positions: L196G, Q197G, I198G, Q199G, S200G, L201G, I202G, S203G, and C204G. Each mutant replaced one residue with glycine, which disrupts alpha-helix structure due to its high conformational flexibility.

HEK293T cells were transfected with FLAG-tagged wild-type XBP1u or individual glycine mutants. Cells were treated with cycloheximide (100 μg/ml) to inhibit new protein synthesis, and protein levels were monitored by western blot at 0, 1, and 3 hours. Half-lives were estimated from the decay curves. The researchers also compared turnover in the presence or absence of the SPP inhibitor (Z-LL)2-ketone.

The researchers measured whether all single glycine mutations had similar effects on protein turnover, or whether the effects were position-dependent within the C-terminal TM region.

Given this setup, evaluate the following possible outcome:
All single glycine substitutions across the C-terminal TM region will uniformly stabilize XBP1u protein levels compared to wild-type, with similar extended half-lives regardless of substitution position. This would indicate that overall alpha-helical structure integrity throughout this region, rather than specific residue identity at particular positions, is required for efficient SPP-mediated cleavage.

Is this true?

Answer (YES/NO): NO